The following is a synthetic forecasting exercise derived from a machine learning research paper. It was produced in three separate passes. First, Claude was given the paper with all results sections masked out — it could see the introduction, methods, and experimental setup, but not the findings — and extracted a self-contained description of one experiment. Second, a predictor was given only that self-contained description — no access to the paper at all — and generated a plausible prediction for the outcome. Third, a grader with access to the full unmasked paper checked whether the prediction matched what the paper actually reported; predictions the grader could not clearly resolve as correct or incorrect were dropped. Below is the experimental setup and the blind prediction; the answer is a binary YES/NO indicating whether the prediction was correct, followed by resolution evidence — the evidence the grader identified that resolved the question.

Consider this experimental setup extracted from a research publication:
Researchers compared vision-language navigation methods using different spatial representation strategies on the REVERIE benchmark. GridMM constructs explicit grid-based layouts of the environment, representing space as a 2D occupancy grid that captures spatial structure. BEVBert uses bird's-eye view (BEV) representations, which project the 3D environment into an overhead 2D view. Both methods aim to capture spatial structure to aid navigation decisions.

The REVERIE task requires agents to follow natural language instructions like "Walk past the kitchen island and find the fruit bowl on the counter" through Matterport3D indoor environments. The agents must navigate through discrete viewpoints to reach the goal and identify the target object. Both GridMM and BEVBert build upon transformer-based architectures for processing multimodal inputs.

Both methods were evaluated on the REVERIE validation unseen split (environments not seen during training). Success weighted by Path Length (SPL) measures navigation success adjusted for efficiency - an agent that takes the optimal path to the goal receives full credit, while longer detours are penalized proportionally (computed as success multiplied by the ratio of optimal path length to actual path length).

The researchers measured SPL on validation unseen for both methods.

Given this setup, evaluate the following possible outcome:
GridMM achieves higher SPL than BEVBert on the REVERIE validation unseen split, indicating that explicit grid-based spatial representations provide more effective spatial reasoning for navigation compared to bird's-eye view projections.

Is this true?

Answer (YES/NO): NO